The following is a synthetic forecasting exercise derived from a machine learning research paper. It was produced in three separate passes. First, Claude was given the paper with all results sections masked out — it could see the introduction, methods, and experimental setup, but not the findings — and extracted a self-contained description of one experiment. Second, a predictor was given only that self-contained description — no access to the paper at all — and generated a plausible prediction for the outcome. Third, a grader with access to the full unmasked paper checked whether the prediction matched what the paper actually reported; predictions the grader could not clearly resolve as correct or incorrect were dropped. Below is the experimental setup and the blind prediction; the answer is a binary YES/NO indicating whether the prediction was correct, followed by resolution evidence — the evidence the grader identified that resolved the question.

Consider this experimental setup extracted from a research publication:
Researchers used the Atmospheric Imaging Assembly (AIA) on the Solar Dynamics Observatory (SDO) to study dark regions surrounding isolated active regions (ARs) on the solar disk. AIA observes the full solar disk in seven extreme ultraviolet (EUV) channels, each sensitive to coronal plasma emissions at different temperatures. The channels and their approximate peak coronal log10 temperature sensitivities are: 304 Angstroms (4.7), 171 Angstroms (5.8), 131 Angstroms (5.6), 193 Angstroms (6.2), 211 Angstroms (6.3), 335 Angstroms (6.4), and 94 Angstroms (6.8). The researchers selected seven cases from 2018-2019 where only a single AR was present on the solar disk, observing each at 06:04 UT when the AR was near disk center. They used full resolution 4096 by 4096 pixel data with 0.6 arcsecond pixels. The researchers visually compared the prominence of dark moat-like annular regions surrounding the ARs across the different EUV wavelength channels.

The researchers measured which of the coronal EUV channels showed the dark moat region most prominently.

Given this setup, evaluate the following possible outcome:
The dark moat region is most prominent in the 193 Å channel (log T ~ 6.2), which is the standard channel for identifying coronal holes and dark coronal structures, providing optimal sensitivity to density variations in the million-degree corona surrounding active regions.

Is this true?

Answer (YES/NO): NO